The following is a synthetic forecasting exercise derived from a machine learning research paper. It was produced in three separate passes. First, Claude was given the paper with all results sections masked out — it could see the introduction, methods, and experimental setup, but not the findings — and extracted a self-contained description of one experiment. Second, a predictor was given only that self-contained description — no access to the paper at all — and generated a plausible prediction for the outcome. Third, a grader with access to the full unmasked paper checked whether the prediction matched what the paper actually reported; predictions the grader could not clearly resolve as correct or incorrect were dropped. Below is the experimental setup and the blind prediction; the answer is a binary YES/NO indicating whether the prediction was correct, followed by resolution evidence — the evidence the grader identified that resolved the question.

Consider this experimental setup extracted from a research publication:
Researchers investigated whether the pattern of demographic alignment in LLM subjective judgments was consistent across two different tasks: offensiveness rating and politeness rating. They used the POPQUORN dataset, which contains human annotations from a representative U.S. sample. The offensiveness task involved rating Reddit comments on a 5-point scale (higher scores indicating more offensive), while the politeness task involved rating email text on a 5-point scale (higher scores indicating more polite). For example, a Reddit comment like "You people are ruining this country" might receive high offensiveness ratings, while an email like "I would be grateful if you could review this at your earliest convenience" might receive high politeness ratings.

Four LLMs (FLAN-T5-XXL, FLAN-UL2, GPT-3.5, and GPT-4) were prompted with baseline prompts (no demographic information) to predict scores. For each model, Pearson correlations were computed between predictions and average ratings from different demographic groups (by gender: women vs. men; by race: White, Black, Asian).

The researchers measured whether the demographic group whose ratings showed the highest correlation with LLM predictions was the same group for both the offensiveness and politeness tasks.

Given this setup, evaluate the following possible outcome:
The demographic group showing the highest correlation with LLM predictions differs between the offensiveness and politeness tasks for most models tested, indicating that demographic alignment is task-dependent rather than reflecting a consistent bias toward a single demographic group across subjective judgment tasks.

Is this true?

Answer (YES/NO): NO